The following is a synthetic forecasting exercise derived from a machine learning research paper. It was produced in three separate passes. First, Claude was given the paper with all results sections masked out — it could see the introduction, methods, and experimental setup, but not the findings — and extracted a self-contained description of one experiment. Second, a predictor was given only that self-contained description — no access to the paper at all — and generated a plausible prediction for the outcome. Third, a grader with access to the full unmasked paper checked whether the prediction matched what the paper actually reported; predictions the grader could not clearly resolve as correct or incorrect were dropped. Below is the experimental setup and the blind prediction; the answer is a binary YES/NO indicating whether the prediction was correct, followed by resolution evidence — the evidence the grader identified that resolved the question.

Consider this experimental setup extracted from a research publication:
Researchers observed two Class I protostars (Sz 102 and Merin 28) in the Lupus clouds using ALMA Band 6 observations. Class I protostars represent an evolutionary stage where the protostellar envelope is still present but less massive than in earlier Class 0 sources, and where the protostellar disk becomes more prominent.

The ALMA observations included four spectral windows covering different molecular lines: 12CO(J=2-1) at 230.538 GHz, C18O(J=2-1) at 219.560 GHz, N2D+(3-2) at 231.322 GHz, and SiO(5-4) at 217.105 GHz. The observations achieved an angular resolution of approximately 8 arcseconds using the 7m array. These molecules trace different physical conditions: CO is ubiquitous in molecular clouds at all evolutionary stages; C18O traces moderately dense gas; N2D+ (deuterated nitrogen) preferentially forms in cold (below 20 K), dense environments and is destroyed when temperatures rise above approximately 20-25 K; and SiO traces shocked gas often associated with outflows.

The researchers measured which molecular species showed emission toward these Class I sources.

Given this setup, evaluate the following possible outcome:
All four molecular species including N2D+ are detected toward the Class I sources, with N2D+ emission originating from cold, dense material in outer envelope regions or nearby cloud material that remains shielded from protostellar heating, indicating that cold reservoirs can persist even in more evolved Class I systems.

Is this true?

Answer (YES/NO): NO